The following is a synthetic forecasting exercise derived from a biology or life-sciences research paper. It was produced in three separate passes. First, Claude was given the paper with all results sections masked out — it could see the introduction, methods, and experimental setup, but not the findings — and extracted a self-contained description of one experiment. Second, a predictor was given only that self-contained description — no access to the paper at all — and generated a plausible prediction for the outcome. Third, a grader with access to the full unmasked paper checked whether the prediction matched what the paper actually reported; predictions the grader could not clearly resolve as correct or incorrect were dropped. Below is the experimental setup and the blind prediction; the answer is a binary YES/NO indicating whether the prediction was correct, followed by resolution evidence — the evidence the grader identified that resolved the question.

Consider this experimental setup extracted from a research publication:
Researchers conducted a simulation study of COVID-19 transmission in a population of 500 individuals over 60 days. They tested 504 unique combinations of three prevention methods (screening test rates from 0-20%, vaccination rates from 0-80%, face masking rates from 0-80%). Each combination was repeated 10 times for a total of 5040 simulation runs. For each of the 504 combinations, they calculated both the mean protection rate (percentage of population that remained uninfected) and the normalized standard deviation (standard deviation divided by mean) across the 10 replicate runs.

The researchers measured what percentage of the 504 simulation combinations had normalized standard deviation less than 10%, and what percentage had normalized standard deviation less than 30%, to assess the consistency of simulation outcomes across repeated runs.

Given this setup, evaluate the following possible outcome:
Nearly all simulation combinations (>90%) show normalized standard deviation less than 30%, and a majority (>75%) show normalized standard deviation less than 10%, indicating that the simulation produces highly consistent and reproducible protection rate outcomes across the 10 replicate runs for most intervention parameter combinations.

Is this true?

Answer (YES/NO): NO